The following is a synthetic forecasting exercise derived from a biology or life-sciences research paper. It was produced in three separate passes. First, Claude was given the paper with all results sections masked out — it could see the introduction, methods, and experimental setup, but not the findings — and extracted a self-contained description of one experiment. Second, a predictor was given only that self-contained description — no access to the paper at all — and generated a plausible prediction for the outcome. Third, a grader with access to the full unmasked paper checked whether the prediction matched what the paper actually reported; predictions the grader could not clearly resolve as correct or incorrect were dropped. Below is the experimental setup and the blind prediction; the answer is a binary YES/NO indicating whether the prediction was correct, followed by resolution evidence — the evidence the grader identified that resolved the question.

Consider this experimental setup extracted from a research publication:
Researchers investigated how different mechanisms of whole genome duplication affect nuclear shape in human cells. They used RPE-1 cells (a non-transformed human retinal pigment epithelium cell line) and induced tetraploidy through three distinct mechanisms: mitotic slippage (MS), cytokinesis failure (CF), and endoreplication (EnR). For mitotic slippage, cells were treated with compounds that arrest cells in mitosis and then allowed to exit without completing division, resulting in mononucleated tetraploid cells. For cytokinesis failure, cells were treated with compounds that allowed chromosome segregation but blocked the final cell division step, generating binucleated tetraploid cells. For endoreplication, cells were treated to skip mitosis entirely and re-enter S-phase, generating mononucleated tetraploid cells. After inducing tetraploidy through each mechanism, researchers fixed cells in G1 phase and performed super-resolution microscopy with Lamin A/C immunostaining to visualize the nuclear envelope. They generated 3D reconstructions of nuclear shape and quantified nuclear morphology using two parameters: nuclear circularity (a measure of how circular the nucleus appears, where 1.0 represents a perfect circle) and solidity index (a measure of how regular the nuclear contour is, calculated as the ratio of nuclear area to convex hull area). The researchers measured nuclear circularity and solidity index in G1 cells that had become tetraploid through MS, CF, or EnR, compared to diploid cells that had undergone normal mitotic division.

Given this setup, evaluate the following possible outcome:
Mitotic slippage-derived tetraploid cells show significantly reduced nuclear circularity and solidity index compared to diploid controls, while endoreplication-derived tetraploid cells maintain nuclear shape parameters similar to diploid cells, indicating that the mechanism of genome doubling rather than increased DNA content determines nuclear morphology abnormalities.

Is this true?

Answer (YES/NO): YES